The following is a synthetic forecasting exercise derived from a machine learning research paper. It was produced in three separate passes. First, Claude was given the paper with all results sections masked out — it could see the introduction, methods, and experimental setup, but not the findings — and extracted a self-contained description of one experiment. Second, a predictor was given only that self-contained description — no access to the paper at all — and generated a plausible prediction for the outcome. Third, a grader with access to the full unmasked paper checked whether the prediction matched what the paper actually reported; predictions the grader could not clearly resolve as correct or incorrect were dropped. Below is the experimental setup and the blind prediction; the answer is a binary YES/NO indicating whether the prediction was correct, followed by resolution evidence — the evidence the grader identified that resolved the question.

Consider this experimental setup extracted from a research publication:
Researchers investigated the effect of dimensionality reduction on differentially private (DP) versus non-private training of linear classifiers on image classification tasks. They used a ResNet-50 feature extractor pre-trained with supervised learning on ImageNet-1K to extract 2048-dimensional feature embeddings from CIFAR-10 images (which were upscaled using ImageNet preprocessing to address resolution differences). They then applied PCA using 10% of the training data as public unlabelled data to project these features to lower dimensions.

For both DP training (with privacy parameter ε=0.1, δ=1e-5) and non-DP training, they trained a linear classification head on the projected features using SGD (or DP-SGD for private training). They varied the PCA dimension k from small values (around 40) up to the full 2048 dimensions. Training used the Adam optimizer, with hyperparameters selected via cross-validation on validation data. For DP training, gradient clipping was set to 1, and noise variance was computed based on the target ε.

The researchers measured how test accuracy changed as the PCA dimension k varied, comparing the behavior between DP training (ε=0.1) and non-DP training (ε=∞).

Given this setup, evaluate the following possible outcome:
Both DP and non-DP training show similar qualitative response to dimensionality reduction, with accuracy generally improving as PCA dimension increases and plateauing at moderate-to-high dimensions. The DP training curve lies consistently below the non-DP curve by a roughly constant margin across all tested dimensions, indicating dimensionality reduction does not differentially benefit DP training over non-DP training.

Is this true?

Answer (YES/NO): NO